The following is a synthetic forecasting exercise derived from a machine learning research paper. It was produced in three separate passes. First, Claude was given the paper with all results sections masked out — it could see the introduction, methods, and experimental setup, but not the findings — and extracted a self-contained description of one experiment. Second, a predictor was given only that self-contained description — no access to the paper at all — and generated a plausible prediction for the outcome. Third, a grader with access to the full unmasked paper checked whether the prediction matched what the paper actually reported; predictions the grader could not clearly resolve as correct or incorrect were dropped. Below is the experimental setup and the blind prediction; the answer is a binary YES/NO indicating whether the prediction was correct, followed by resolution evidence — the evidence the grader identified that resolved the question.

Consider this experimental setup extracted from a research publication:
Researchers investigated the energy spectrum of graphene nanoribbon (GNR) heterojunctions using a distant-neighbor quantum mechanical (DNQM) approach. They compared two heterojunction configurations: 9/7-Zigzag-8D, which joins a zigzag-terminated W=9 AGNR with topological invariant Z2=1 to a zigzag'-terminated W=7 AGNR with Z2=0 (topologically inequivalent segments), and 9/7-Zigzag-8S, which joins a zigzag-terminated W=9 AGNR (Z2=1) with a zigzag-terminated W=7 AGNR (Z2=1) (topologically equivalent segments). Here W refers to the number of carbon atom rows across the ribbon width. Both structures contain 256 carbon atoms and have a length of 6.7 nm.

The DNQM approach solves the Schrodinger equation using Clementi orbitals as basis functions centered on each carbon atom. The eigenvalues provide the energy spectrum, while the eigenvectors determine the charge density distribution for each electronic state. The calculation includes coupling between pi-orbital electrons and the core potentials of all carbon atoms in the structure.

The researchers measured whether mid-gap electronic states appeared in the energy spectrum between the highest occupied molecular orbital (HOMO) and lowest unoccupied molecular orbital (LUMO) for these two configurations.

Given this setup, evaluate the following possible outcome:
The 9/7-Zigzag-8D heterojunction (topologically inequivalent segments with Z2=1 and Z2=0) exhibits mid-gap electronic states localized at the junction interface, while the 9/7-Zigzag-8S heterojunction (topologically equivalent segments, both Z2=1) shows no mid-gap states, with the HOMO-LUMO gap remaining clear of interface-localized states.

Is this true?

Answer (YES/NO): NO